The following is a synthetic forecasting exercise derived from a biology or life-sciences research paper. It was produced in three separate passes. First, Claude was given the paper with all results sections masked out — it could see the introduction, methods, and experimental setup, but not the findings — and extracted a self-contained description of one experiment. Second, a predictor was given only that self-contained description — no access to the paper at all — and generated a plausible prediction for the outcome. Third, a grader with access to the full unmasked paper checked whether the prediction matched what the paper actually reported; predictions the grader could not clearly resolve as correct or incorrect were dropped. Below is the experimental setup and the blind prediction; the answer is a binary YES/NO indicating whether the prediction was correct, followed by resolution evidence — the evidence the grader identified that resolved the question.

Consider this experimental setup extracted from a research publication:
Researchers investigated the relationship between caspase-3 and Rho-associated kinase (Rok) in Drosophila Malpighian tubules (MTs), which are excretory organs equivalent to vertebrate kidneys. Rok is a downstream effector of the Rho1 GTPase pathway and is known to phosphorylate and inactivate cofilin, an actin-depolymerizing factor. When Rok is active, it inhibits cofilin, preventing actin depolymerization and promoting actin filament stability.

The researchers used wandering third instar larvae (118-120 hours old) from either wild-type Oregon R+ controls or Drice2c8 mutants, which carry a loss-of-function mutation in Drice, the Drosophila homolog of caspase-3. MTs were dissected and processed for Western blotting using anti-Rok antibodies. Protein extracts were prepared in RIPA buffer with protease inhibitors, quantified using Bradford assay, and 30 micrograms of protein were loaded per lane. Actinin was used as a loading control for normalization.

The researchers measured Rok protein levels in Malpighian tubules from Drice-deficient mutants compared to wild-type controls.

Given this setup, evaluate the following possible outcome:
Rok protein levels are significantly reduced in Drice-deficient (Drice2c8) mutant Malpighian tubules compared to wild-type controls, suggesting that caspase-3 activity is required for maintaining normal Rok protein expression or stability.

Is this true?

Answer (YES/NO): YES